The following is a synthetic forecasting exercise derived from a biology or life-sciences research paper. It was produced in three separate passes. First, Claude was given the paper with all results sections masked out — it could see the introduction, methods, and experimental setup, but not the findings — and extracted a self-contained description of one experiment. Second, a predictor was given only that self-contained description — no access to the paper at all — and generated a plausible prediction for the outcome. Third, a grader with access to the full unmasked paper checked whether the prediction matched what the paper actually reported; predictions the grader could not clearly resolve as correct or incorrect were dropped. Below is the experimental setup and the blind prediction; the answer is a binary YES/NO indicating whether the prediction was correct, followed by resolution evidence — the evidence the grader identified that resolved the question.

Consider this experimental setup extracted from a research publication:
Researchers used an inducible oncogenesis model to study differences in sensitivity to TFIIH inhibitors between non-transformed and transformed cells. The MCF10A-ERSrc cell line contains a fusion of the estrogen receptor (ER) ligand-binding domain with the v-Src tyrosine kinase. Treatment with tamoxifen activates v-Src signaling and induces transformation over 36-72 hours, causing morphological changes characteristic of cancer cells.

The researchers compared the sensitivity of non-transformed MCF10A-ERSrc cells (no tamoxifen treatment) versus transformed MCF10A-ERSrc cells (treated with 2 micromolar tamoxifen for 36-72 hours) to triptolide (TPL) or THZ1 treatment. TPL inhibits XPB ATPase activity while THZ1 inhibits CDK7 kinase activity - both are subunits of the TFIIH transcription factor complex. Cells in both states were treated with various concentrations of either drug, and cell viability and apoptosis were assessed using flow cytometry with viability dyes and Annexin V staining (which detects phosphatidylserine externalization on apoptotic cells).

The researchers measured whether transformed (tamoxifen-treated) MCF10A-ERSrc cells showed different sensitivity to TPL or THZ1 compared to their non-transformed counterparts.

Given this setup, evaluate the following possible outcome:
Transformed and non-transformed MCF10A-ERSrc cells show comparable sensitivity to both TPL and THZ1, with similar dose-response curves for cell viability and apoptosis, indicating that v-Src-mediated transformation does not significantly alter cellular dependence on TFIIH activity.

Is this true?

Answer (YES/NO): NO